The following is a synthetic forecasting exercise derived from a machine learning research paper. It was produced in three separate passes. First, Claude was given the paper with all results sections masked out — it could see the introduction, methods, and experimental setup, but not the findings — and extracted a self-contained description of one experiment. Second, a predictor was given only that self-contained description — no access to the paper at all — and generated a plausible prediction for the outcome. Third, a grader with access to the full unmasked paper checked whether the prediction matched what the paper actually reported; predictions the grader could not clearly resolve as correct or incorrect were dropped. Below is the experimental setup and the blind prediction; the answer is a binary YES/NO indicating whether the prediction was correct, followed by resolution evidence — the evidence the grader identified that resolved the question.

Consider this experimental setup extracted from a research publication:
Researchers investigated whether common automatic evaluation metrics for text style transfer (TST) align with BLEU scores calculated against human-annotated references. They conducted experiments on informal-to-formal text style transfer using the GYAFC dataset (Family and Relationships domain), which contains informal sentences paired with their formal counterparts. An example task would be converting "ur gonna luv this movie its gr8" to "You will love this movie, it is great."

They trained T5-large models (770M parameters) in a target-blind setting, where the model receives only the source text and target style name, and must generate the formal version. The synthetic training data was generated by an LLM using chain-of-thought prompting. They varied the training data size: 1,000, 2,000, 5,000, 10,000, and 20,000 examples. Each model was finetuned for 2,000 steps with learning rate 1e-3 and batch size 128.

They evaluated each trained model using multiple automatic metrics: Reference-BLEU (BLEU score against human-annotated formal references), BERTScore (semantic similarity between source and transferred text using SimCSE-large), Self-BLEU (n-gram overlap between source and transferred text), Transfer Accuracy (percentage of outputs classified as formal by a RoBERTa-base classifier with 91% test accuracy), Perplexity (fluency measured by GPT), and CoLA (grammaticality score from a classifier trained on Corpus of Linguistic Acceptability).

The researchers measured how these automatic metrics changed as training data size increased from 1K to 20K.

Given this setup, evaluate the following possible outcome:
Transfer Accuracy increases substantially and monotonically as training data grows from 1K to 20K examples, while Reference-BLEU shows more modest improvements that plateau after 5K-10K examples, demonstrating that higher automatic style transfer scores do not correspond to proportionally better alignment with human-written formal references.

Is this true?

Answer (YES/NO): NO